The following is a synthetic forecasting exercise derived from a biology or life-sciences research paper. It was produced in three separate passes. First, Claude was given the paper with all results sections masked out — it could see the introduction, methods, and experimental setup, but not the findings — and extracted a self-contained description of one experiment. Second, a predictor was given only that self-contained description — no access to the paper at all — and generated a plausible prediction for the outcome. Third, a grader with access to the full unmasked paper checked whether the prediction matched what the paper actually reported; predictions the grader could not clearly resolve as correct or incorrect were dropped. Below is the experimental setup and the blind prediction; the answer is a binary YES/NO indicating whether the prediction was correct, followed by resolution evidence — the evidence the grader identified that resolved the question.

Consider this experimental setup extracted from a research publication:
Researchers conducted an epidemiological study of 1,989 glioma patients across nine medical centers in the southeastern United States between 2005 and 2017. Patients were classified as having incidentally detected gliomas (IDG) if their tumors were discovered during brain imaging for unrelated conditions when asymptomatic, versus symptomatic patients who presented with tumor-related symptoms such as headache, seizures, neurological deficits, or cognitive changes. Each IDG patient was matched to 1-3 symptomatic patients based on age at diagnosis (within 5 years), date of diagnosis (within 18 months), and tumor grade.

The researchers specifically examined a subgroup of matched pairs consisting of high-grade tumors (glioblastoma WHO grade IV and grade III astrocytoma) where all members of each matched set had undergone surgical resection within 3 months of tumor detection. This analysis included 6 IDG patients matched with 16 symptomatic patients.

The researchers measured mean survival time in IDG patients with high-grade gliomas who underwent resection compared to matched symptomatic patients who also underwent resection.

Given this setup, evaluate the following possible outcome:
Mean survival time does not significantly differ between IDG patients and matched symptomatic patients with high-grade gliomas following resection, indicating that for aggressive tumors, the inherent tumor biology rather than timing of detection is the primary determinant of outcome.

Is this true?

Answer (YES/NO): YES